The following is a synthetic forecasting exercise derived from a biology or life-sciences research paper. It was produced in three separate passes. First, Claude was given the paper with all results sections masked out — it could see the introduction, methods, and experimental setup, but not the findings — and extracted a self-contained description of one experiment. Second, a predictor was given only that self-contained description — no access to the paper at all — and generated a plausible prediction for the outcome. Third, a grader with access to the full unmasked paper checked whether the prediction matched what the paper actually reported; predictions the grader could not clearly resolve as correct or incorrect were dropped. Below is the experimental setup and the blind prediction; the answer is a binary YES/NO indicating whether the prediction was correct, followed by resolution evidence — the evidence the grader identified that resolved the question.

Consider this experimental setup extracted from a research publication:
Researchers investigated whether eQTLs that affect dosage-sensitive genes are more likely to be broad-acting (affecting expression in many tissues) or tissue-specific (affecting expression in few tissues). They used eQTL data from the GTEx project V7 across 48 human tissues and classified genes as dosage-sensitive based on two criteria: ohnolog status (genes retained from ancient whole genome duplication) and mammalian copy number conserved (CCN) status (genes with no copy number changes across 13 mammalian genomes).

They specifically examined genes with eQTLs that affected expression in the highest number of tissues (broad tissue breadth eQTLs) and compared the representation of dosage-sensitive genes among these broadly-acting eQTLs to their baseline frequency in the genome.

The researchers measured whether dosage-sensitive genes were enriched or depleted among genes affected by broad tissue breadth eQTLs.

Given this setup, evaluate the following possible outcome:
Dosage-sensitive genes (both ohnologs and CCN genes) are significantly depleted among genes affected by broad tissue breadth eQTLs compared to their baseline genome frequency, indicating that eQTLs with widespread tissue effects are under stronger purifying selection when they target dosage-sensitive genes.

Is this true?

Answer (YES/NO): YES